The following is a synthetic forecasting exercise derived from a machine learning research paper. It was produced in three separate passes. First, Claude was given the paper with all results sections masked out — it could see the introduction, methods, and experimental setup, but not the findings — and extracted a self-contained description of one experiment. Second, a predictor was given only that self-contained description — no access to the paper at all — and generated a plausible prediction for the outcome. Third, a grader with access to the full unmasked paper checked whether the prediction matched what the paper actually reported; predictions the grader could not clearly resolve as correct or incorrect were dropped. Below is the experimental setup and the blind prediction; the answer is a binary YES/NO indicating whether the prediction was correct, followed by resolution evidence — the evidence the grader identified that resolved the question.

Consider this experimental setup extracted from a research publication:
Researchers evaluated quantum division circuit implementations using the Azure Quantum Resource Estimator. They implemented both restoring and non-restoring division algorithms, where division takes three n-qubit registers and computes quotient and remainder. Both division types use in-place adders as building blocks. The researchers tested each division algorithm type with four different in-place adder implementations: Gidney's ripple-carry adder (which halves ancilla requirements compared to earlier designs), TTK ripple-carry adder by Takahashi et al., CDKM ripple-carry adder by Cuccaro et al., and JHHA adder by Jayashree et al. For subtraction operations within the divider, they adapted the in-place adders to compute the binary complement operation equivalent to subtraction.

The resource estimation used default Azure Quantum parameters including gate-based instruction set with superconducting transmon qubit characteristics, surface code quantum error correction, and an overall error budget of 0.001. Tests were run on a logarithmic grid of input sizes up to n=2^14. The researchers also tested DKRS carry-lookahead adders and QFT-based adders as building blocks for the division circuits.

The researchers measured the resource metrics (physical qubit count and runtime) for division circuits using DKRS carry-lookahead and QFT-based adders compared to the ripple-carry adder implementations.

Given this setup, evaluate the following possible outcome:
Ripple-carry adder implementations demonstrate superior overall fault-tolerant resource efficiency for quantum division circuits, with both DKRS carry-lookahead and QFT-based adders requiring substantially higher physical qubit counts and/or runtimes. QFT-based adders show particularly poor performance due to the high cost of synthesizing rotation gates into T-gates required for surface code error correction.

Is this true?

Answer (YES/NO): YES